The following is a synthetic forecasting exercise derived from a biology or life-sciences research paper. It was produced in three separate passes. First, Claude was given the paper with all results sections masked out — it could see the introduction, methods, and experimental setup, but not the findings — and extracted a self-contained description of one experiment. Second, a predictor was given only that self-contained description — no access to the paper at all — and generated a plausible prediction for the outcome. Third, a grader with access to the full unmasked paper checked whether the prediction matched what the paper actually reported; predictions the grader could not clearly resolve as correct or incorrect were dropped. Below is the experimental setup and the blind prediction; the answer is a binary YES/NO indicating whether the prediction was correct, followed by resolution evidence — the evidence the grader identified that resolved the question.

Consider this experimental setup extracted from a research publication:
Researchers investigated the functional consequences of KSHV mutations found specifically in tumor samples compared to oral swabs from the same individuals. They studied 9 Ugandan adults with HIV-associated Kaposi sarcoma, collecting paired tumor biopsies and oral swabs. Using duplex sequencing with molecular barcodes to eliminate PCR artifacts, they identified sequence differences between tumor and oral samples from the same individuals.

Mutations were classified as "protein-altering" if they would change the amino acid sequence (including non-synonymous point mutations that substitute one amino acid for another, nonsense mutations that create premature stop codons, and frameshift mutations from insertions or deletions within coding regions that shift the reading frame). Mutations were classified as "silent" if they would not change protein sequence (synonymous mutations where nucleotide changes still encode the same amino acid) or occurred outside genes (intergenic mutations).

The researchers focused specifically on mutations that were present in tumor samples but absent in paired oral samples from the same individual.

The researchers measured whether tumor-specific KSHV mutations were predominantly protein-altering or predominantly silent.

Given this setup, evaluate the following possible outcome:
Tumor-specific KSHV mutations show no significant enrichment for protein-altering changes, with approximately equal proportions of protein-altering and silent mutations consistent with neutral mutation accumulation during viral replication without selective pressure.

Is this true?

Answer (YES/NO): NO